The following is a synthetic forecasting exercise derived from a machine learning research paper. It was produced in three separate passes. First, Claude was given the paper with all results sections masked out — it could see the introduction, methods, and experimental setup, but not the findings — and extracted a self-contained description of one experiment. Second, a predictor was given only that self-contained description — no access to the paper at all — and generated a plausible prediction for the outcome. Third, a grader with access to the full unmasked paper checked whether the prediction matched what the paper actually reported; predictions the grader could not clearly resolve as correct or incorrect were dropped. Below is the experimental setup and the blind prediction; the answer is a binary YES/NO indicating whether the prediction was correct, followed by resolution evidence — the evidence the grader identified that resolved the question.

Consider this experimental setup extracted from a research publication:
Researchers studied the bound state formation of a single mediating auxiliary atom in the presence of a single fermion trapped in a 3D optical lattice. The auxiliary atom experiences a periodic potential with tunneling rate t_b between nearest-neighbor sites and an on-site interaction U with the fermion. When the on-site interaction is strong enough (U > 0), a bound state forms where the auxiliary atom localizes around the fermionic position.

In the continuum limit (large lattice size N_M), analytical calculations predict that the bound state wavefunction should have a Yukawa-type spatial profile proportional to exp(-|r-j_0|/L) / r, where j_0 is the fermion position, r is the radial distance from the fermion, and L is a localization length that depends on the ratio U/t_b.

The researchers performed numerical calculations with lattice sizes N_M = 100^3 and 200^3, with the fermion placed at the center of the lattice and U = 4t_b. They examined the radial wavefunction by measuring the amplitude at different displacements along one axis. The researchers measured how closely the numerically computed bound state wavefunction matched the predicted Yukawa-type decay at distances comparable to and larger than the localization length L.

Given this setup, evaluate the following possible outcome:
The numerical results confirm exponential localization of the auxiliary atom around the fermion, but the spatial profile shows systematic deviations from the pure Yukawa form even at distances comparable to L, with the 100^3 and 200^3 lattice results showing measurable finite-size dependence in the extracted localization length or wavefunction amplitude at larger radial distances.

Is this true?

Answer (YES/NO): NO